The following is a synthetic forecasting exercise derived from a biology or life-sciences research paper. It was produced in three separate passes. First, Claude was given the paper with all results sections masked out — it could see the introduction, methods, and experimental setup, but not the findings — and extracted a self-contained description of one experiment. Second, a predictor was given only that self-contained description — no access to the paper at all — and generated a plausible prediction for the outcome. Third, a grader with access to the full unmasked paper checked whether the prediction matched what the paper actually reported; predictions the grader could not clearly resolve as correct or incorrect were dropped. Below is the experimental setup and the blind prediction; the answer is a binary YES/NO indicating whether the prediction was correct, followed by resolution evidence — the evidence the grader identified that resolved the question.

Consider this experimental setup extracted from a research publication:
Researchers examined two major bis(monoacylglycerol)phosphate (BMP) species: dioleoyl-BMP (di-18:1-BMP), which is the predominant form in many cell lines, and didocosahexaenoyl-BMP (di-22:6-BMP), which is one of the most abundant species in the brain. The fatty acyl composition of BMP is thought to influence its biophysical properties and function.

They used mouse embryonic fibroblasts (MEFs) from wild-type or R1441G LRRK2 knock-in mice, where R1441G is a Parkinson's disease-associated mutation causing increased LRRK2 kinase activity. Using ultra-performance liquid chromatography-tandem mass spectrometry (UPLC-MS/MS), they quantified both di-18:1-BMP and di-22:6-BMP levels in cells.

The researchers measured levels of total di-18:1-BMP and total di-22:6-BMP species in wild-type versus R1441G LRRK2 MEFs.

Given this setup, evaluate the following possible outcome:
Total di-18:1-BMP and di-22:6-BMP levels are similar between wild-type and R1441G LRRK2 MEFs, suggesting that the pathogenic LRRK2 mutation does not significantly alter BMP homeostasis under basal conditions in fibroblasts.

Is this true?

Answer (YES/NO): NO